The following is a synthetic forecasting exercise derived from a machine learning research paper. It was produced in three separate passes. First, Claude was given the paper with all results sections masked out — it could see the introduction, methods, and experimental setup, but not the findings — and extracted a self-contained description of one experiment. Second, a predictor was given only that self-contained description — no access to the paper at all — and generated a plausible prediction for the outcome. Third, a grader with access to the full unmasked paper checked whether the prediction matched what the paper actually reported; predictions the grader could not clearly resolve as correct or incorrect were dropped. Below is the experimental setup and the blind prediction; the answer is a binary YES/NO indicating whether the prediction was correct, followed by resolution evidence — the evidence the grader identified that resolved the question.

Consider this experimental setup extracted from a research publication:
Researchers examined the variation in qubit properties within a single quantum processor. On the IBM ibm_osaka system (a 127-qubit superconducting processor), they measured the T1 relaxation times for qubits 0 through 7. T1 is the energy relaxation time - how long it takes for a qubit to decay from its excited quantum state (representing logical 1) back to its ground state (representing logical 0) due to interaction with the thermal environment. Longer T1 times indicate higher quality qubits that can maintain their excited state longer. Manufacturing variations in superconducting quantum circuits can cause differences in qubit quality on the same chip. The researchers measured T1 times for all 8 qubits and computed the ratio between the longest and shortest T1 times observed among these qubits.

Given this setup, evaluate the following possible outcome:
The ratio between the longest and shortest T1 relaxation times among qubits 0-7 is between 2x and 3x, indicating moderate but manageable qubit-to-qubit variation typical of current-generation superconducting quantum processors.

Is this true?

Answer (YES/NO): NO